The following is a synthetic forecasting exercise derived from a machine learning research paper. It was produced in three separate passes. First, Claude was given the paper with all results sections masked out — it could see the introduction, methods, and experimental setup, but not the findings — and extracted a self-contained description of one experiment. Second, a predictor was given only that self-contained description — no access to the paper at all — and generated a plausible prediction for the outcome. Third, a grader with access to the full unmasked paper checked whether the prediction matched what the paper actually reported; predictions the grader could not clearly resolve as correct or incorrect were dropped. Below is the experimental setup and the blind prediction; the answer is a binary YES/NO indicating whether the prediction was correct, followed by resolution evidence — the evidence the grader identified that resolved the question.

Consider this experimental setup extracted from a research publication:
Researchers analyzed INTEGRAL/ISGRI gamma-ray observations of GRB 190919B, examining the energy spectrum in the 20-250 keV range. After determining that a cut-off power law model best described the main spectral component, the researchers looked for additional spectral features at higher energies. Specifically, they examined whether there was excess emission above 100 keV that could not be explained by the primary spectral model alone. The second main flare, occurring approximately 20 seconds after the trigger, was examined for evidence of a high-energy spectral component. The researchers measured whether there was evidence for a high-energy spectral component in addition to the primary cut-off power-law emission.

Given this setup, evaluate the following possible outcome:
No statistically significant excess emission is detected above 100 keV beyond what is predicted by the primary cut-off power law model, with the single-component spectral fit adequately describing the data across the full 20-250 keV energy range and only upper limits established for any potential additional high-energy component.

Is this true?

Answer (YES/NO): NO